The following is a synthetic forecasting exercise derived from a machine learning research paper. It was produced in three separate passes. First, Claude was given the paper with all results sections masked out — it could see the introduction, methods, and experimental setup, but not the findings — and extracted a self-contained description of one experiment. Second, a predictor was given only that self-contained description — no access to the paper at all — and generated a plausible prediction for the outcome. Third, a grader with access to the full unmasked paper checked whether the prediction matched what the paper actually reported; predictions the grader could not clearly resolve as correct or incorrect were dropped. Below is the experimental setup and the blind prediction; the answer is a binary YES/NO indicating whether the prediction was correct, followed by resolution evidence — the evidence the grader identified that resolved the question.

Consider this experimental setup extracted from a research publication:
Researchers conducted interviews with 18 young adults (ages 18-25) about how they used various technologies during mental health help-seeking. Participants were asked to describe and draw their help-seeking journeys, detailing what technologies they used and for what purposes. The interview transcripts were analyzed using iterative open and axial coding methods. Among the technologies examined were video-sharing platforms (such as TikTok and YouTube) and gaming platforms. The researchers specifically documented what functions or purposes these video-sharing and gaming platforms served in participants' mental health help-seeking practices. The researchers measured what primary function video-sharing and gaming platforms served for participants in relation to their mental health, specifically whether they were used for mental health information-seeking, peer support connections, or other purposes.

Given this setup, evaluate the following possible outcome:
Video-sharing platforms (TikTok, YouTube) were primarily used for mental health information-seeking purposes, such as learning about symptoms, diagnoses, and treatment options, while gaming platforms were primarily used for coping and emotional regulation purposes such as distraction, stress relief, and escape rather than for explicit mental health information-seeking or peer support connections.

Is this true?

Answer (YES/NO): NO